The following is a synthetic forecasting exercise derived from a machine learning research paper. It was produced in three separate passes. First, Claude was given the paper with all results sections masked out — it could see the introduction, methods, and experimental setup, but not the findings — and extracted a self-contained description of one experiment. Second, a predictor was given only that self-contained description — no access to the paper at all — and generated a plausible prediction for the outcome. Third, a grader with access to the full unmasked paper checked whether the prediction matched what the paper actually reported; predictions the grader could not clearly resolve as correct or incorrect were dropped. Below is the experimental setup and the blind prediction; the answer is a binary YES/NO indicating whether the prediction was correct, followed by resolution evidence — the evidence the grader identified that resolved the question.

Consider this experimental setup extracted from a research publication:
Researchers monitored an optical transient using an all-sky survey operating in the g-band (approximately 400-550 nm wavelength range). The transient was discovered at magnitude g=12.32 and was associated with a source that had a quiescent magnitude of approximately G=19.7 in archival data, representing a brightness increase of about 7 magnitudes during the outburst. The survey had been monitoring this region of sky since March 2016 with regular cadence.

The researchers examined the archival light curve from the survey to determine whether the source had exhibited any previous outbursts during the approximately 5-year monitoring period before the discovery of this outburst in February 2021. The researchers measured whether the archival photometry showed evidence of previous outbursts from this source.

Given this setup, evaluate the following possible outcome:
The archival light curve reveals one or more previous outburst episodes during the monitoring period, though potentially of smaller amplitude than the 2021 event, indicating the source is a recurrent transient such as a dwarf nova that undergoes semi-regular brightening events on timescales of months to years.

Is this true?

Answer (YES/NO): NO